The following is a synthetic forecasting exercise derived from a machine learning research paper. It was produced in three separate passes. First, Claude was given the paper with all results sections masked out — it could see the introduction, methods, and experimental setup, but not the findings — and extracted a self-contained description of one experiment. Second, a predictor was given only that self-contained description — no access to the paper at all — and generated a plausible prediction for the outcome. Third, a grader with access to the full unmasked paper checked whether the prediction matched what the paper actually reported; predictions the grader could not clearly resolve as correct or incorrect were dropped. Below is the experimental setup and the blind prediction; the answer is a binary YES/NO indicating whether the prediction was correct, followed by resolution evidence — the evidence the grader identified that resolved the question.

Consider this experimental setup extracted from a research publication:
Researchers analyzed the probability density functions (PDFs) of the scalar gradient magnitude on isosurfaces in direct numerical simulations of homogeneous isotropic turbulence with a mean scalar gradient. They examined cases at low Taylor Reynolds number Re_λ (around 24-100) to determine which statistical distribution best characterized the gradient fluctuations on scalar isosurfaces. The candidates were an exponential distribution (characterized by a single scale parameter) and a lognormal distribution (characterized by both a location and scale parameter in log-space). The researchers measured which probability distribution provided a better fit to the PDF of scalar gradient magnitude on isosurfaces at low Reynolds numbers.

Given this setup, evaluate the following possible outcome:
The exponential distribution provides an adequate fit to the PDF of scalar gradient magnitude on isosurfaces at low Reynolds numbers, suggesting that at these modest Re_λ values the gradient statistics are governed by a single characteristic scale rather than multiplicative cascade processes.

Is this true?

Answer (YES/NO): YES